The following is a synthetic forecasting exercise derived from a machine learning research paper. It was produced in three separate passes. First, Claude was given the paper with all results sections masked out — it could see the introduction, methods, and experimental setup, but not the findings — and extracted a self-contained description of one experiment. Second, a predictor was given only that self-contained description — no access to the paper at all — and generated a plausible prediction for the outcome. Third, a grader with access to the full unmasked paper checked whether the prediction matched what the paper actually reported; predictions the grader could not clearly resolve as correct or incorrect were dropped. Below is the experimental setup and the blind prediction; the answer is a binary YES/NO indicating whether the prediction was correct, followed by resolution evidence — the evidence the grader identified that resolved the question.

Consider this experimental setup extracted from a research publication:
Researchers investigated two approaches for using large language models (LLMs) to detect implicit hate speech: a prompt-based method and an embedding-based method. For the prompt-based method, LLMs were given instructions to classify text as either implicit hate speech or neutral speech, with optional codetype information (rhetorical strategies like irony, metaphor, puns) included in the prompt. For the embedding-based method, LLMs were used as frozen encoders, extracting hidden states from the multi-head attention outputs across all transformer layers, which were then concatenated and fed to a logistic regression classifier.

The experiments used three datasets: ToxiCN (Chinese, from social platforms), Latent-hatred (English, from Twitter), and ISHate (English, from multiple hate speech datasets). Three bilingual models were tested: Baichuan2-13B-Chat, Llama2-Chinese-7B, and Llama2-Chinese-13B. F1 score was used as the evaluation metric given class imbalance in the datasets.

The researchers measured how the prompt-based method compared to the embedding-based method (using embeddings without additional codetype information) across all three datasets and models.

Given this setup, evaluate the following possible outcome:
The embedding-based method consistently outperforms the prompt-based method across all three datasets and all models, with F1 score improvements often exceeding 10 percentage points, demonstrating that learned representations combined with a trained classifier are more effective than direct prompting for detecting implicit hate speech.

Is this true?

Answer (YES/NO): YES